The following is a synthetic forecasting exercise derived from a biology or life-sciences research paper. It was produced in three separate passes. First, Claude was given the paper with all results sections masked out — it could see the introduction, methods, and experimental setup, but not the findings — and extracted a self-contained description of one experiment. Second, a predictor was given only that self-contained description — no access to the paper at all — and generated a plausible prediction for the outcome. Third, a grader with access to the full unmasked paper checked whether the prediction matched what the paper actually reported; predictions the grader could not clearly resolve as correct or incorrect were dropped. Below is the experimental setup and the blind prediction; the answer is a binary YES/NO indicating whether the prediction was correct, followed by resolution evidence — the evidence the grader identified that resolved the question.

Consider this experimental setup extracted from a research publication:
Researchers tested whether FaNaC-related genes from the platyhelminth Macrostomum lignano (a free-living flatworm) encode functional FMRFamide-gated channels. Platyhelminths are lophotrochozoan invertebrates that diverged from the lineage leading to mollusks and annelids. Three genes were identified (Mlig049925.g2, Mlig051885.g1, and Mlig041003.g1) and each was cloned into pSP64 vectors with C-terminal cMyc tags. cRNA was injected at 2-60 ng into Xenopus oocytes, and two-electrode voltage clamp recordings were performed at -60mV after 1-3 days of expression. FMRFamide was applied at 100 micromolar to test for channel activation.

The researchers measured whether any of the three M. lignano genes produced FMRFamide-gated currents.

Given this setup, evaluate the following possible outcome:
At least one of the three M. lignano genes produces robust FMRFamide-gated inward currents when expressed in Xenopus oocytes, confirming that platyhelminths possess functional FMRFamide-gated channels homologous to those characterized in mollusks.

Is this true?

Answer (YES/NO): NO